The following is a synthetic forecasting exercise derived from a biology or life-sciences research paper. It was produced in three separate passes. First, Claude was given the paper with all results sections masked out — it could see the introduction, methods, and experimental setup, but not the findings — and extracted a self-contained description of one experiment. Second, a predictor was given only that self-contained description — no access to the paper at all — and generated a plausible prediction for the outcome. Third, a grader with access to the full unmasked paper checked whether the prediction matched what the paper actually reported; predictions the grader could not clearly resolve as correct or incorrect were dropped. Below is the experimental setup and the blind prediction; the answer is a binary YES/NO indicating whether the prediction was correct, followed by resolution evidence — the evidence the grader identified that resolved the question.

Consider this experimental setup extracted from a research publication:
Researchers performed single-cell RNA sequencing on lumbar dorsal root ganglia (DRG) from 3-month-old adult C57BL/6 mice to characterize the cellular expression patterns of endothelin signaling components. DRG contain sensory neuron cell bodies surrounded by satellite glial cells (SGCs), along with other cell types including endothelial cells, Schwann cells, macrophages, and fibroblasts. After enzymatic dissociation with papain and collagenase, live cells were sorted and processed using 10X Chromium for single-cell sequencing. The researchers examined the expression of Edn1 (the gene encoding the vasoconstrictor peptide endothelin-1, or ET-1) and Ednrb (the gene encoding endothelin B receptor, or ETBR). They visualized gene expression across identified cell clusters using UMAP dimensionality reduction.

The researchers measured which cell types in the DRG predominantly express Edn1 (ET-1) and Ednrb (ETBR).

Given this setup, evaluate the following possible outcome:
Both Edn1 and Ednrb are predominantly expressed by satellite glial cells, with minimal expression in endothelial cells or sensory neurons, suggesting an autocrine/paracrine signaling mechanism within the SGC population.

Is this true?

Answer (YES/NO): NO